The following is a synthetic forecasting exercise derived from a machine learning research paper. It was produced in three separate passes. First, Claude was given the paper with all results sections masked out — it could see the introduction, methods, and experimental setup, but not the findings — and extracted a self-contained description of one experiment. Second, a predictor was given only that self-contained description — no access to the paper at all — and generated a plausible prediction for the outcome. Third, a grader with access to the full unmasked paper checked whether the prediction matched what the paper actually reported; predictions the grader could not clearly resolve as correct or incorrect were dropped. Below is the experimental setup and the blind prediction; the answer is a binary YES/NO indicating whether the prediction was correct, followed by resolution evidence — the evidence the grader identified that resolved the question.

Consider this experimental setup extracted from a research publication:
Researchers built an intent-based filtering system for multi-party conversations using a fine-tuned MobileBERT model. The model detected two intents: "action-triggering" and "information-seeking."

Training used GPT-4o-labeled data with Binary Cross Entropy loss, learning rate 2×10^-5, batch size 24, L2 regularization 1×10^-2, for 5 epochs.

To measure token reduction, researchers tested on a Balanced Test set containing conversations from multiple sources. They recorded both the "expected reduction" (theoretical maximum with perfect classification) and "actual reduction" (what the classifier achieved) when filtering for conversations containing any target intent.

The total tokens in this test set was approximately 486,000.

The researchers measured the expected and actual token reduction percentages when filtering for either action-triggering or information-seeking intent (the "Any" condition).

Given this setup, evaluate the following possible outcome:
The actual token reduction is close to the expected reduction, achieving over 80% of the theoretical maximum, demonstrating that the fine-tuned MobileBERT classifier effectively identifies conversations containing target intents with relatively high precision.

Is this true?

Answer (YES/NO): NO